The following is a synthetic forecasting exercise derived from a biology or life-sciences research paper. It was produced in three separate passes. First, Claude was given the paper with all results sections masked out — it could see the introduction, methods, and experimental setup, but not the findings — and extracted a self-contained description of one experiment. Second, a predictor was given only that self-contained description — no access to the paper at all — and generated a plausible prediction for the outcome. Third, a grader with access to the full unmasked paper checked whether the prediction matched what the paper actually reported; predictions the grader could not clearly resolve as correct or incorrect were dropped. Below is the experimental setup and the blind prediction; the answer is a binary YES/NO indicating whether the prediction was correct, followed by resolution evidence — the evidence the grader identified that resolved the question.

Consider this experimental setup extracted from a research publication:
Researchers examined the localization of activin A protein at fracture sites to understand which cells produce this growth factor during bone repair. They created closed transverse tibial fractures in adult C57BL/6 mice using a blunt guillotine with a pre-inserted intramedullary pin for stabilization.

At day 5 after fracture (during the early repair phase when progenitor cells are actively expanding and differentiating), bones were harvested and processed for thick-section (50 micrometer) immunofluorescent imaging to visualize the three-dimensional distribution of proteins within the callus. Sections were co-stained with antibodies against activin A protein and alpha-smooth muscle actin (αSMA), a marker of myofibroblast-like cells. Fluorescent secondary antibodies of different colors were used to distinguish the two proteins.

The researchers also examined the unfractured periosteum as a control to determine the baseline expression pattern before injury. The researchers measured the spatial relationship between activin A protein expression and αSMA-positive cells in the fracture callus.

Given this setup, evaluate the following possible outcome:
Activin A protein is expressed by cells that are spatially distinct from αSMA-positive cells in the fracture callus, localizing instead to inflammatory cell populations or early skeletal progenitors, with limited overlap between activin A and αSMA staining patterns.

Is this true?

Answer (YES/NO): NO